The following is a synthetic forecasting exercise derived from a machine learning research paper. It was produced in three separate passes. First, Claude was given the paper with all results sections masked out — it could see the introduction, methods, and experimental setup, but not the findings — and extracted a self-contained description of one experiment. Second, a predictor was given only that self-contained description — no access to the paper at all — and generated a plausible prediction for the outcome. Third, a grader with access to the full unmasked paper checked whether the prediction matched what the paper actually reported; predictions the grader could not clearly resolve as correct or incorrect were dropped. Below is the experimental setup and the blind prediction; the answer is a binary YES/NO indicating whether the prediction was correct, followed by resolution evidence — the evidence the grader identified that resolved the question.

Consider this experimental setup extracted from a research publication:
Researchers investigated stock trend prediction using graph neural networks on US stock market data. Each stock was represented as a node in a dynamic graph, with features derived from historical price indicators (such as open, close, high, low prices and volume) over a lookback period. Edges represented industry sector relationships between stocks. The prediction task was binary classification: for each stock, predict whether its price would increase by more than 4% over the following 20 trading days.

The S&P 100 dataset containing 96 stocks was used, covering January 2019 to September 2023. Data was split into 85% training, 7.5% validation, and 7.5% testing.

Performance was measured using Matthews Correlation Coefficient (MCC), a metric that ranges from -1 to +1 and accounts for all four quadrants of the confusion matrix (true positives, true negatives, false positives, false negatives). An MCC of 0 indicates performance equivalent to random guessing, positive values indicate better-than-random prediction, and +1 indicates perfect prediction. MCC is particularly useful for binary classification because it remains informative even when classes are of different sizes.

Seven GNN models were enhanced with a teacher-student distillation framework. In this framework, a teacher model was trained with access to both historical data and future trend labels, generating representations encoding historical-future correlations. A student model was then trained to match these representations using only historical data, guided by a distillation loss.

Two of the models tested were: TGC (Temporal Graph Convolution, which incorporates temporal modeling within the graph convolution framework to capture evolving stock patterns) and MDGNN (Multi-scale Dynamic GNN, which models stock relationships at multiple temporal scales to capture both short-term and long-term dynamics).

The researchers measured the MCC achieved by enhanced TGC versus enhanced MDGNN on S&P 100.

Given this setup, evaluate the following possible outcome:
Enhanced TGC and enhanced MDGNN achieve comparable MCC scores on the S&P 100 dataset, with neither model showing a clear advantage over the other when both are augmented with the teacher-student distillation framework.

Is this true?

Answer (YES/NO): NO